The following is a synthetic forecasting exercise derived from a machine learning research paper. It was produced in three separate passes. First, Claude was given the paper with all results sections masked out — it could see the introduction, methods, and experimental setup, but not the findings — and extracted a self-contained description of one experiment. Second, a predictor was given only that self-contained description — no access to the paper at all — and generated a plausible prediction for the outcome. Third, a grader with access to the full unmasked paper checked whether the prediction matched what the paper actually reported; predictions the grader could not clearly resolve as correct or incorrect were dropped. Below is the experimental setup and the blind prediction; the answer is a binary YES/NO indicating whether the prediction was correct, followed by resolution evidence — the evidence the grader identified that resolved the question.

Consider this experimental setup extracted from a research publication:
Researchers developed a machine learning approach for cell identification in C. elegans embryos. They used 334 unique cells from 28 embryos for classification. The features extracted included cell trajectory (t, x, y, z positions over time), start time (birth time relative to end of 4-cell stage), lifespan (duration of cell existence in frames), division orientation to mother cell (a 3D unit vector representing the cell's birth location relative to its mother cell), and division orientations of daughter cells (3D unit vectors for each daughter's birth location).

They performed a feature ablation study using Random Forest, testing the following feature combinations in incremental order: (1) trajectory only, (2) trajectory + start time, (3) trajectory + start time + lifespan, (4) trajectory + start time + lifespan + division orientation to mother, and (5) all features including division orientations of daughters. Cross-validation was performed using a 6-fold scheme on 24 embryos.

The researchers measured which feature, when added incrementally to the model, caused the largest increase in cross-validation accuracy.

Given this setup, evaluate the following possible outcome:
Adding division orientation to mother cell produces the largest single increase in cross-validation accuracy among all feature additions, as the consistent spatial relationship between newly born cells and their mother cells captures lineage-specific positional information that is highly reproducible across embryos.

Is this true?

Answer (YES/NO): YES